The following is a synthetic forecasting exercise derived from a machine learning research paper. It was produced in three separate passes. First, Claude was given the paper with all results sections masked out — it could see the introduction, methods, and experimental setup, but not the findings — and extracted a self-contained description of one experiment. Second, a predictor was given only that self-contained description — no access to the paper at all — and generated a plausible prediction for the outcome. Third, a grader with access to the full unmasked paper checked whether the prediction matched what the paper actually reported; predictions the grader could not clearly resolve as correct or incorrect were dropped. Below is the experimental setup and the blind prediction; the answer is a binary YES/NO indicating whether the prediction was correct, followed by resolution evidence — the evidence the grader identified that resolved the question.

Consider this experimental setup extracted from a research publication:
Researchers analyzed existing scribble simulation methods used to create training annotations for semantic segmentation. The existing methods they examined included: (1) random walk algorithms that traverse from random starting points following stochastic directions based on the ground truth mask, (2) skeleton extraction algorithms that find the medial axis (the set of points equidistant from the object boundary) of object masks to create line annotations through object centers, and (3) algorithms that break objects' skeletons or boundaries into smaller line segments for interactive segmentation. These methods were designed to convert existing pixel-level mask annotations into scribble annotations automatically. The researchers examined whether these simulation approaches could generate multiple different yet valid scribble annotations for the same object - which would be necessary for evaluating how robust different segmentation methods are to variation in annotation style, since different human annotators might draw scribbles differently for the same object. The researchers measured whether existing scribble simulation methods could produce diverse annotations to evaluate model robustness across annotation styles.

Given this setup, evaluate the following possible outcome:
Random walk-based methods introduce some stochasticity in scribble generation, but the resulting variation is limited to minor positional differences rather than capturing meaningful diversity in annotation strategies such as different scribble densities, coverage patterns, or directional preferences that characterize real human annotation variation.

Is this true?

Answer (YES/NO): NO